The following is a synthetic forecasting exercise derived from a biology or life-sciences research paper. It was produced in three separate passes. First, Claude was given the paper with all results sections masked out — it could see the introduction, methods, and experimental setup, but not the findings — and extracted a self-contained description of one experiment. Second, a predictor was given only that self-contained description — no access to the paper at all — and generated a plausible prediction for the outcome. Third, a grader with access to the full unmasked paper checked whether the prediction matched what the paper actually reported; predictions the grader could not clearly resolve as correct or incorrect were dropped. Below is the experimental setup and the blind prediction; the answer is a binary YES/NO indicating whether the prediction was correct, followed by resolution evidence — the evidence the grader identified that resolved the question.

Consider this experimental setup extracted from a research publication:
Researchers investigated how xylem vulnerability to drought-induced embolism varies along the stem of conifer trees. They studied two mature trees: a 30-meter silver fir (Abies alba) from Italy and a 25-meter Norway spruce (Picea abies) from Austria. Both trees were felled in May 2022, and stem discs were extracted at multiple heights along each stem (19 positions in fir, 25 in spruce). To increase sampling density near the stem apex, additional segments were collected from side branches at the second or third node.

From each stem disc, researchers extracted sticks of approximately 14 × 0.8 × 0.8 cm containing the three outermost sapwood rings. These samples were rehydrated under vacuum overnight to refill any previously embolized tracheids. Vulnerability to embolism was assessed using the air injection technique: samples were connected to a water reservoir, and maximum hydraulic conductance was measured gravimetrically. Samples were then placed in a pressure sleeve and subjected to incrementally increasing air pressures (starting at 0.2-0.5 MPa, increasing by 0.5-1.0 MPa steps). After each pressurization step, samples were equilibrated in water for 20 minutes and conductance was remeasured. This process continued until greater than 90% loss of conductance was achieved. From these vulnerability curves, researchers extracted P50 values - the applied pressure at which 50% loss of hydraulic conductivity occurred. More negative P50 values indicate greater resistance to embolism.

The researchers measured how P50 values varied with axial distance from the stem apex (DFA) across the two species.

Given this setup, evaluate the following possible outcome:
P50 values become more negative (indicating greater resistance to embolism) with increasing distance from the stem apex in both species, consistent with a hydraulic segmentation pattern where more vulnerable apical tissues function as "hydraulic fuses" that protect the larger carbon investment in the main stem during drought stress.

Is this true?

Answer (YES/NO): NO